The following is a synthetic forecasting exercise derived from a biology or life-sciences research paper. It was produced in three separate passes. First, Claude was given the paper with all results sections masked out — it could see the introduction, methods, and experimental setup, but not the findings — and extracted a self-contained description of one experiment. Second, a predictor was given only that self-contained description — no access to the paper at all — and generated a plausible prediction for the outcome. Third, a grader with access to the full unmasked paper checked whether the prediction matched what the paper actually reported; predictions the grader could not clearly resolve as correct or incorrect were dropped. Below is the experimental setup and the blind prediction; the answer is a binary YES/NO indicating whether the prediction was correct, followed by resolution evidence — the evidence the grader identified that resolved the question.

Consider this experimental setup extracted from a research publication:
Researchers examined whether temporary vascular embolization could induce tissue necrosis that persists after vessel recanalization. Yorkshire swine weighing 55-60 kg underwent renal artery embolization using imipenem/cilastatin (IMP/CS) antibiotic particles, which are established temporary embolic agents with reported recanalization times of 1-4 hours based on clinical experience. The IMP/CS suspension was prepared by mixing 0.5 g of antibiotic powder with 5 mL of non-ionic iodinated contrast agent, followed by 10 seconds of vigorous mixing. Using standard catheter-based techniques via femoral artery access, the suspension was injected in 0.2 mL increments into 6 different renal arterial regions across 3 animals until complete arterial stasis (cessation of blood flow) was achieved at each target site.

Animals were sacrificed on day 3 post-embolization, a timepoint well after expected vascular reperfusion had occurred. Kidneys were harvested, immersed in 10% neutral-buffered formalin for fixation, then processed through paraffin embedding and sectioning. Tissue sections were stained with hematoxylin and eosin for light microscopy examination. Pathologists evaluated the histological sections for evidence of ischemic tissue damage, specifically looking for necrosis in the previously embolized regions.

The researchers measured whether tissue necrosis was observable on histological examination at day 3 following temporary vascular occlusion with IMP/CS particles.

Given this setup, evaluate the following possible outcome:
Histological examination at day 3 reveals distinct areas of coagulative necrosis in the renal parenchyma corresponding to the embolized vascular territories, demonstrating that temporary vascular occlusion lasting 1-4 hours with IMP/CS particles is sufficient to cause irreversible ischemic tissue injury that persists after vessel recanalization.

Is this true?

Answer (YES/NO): YES